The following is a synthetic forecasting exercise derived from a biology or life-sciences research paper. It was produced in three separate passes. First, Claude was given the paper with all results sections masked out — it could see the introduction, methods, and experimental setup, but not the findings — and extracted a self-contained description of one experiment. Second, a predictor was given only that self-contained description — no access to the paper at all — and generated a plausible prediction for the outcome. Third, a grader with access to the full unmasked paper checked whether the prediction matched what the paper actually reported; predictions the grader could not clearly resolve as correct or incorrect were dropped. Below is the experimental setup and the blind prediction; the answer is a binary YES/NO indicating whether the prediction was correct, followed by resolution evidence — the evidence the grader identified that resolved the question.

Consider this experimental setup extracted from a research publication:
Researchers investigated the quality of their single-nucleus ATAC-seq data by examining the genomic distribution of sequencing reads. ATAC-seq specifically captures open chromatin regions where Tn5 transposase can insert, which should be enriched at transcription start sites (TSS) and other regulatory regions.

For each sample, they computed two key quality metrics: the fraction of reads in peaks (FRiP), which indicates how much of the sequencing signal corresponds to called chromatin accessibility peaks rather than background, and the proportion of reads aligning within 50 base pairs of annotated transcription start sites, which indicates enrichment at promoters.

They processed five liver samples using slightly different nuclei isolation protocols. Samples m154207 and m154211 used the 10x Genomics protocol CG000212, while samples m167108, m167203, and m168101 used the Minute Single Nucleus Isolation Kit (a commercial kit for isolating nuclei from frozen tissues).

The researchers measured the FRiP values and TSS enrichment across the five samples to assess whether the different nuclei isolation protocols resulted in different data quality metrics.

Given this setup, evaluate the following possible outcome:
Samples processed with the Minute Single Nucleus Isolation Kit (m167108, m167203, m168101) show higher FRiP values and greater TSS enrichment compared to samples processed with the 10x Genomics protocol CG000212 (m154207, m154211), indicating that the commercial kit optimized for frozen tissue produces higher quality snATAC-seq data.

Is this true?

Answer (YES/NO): YES